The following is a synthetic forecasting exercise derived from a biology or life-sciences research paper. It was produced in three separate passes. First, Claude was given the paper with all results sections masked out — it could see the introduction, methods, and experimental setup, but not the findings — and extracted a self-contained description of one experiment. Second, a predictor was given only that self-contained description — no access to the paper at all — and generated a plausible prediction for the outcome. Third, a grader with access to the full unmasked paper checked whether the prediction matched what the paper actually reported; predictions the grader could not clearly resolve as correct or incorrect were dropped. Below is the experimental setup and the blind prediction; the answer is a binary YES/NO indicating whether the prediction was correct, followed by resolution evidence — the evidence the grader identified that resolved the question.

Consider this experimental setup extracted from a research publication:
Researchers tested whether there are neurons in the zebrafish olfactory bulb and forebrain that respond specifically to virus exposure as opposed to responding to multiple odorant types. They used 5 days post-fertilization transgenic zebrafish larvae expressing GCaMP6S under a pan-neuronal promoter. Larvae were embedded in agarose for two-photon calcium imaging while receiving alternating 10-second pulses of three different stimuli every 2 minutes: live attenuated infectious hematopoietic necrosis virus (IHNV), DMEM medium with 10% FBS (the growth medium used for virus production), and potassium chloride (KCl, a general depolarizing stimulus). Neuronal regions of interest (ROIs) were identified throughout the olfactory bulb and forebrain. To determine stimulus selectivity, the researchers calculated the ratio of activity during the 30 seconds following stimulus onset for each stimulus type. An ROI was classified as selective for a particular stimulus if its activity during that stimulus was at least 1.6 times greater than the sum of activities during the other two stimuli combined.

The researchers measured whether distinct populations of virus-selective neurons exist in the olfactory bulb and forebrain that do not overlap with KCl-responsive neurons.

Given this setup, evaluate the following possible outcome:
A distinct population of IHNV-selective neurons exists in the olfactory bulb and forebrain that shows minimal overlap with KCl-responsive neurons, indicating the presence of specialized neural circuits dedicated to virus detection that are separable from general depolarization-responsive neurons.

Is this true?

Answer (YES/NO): YES